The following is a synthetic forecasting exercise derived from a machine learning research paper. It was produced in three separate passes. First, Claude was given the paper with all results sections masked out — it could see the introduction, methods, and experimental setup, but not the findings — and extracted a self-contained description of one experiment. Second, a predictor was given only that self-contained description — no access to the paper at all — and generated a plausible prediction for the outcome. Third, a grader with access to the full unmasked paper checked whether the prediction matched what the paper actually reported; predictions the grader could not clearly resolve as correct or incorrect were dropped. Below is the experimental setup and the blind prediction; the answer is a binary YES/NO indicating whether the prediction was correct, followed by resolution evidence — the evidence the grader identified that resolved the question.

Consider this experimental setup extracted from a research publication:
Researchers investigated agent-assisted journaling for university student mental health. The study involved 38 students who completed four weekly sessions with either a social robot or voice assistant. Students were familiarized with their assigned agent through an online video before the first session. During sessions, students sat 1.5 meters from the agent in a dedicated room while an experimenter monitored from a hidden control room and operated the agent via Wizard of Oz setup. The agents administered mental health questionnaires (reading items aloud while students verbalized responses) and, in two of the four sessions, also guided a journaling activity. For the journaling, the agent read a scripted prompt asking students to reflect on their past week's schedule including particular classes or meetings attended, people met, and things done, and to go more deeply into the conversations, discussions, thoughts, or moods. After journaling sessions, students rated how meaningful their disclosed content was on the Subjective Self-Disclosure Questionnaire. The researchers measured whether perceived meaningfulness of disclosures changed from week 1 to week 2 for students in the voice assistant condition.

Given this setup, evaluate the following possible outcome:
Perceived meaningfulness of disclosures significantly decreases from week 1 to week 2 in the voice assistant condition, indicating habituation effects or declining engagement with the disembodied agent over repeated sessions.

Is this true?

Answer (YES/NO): NO